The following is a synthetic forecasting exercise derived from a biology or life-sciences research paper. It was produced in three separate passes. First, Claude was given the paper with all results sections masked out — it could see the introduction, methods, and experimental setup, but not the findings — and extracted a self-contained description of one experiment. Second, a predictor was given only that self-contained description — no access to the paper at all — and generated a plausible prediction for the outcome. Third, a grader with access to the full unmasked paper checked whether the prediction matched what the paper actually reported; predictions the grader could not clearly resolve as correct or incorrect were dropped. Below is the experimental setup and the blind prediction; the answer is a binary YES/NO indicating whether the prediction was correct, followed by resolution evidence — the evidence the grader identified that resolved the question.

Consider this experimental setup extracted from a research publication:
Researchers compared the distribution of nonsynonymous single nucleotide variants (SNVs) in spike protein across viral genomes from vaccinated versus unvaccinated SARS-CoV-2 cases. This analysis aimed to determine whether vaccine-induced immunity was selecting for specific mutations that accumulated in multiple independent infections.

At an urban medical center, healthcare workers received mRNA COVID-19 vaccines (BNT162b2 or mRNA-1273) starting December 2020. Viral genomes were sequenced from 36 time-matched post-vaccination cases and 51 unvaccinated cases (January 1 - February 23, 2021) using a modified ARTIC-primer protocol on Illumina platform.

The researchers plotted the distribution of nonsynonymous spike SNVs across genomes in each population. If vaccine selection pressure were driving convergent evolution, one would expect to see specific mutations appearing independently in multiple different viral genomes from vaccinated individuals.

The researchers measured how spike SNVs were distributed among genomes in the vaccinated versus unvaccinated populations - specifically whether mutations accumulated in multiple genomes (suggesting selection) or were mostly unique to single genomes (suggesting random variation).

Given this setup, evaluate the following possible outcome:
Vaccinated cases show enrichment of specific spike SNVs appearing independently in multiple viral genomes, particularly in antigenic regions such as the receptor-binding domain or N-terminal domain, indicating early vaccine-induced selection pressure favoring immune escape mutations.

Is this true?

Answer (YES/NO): NO